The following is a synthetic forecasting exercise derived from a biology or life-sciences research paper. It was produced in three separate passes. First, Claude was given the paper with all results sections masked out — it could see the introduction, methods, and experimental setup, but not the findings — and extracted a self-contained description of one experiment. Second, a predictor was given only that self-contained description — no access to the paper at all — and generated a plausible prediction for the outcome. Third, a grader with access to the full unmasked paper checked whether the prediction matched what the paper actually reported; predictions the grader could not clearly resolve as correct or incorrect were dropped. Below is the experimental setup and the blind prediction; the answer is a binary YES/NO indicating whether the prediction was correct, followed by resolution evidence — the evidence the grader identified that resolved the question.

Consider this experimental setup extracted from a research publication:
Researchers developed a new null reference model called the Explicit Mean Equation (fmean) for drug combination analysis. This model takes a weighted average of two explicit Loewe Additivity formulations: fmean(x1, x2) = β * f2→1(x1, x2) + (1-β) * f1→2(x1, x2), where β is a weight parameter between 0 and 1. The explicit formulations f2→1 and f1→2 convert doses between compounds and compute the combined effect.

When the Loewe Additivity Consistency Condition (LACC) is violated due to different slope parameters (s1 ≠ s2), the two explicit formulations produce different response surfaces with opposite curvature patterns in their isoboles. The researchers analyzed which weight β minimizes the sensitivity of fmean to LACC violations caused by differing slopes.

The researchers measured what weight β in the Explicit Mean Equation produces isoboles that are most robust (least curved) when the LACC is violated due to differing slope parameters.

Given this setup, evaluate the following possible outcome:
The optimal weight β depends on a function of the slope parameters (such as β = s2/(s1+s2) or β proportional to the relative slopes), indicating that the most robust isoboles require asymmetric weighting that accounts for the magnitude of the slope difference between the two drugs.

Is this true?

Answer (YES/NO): NO